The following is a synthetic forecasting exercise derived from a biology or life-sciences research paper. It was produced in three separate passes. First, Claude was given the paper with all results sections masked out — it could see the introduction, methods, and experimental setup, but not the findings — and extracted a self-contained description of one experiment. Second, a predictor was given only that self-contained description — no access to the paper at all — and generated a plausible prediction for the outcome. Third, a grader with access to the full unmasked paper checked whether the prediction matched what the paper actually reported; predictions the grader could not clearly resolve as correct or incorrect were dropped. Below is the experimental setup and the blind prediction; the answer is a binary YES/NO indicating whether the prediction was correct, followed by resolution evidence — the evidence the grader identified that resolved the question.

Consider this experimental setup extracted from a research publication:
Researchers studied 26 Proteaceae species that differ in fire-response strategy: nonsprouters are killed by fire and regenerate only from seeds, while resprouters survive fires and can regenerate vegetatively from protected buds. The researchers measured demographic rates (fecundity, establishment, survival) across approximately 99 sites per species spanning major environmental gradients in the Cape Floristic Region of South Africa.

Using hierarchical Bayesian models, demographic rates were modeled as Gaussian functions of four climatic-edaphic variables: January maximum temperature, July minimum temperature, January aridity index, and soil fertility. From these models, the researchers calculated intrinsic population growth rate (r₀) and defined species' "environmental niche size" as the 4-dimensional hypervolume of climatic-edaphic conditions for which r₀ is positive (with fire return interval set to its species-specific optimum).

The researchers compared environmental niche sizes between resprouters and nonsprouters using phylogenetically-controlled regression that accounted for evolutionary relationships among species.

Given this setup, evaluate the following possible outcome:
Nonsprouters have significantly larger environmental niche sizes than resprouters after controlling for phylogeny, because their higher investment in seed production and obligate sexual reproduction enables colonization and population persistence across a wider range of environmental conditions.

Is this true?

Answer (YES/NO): NO